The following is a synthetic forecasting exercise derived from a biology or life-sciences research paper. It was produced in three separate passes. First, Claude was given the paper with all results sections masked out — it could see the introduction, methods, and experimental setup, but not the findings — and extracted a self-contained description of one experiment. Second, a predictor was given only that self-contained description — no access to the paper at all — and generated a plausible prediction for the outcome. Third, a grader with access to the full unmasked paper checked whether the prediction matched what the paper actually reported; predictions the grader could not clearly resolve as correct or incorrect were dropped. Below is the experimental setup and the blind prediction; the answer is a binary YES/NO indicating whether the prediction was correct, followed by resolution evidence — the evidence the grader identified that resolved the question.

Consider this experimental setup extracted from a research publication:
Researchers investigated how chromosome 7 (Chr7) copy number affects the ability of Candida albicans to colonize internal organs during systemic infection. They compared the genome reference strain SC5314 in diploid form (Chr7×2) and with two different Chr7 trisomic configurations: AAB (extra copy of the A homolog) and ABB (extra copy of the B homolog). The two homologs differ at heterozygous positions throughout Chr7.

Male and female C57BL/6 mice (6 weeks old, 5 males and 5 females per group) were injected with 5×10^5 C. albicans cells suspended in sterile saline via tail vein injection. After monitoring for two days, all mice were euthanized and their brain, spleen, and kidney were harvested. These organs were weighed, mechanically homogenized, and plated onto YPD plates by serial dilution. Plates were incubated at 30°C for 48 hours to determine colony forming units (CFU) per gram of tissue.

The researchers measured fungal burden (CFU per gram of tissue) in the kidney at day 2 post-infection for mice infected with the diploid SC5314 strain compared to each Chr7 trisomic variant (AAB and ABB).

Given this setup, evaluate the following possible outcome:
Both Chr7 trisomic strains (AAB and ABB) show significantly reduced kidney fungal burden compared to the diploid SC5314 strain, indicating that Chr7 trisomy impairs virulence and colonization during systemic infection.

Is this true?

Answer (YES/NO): NO